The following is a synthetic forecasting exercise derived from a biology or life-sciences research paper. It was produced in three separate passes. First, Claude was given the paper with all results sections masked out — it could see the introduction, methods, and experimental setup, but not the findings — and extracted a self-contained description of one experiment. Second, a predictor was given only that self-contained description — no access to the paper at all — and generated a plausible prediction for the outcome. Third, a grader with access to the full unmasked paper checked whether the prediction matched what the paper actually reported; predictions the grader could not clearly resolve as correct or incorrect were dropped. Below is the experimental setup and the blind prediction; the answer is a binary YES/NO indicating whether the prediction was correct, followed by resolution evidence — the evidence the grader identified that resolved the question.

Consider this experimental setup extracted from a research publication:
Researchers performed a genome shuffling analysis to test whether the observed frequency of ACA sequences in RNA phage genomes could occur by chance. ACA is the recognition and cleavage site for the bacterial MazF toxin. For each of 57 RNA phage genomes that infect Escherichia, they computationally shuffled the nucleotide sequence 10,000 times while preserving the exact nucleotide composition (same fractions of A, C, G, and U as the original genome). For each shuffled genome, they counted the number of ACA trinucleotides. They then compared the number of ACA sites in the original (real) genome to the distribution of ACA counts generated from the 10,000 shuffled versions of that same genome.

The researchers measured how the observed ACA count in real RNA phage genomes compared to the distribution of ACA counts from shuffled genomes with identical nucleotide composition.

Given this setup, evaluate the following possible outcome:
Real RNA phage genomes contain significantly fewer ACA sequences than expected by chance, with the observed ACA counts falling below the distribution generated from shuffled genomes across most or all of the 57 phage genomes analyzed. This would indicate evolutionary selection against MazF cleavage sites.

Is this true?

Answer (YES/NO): YES